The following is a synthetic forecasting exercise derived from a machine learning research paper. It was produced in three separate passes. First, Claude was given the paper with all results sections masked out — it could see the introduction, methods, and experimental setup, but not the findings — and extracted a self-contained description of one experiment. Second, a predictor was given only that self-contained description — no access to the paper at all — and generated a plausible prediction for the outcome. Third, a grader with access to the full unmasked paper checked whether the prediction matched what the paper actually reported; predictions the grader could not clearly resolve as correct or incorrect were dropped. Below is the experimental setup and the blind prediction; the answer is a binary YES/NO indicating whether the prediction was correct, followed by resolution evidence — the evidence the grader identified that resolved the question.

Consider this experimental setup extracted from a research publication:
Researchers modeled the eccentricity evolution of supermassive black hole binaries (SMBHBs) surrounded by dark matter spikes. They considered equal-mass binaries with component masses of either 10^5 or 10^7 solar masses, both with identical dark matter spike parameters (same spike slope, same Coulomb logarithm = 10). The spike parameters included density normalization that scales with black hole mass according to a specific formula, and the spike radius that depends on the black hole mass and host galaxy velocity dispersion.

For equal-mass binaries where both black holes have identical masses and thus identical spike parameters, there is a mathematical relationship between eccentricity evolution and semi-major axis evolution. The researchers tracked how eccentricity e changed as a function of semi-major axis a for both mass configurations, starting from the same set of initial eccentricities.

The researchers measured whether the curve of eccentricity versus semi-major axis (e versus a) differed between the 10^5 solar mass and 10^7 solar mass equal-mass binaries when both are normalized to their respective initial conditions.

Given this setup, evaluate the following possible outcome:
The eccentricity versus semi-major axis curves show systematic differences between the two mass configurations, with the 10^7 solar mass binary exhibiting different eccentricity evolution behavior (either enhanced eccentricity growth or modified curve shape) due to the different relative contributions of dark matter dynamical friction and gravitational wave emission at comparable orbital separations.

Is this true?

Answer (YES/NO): NO